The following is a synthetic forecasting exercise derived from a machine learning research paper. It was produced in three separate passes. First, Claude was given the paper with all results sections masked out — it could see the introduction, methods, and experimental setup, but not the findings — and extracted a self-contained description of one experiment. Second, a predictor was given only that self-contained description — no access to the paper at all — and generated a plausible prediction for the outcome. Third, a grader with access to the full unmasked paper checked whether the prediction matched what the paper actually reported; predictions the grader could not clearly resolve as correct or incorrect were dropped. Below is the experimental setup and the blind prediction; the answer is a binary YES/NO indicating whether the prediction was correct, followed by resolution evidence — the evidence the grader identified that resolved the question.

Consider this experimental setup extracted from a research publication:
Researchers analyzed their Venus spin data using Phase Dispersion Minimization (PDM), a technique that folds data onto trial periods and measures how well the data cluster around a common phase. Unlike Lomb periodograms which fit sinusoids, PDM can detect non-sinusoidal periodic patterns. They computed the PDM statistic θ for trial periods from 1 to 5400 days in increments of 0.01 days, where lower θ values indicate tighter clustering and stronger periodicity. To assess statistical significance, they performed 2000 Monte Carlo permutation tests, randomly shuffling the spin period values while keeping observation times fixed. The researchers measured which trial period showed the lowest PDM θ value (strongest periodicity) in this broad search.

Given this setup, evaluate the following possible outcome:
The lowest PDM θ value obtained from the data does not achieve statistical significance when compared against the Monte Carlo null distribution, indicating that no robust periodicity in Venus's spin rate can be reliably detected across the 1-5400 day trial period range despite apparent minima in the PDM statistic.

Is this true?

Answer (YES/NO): NO